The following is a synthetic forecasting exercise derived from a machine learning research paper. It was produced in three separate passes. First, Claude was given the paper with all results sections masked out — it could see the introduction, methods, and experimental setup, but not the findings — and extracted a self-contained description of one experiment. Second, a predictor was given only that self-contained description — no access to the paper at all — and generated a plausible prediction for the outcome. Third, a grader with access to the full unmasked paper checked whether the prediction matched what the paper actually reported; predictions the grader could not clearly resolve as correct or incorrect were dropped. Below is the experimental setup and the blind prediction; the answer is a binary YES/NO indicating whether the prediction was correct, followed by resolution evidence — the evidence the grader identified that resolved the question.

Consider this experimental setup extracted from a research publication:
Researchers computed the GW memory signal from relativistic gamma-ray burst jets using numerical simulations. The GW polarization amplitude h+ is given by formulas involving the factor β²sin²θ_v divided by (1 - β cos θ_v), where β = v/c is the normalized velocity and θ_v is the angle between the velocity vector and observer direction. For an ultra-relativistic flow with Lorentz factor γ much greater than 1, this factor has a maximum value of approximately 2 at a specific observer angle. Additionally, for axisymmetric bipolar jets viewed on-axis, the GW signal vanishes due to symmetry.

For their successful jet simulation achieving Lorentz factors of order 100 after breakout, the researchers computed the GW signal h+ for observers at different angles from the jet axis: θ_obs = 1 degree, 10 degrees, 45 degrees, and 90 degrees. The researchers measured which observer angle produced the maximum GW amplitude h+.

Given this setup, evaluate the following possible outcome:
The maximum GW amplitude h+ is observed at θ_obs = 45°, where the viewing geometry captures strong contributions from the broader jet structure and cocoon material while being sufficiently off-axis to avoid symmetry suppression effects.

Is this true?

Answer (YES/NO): NO